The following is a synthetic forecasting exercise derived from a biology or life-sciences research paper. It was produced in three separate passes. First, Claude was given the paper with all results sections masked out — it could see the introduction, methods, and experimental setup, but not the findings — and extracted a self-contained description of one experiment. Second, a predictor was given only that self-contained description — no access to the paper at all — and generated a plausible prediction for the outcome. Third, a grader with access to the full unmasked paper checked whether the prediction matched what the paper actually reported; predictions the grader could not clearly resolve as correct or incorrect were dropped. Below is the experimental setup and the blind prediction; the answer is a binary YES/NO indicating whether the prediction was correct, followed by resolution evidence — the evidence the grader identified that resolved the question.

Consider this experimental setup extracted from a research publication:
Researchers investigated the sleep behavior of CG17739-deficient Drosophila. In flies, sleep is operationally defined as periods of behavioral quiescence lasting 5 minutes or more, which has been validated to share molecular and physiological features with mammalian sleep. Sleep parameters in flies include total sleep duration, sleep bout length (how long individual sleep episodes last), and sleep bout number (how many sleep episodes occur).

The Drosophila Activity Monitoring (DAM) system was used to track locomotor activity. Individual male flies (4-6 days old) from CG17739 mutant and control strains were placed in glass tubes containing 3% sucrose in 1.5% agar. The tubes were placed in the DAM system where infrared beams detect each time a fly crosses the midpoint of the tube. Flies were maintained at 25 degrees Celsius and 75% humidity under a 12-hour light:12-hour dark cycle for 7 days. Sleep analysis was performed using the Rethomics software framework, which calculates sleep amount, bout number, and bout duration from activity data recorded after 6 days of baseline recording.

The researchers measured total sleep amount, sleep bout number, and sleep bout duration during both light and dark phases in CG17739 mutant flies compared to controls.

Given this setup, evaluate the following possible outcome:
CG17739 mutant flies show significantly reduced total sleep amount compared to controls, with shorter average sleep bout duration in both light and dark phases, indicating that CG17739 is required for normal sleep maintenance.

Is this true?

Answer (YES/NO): NO